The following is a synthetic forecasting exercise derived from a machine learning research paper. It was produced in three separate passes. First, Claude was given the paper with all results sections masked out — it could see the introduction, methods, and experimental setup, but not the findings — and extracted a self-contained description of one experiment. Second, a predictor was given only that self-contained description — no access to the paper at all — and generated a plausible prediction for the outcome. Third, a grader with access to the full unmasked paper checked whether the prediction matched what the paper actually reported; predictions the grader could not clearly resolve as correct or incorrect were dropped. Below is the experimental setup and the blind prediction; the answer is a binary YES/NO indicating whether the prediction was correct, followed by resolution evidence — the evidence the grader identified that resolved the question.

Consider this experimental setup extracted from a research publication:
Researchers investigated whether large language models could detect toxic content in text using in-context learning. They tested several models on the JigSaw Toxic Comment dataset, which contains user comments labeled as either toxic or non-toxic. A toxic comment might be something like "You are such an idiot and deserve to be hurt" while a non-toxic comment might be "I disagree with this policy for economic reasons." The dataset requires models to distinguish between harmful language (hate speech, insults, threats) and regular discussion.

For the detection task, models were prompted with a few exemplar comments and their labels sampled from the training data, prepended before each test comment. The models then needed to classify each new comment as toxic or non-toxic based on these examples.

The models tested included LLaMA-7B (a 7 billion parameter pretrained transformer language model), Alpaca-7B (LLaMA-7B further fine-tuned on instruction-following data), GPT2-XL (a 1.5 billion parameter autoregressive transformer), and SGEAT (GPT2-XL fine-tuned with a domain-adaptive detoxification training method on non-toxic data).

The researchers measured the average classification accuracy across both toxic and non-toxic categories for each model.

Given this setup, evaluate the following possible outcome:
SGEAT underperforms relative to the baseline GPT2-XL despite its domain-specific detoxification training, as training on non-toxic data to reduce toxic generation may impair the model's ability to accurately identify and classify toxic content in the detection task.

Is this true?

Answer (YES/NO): NO